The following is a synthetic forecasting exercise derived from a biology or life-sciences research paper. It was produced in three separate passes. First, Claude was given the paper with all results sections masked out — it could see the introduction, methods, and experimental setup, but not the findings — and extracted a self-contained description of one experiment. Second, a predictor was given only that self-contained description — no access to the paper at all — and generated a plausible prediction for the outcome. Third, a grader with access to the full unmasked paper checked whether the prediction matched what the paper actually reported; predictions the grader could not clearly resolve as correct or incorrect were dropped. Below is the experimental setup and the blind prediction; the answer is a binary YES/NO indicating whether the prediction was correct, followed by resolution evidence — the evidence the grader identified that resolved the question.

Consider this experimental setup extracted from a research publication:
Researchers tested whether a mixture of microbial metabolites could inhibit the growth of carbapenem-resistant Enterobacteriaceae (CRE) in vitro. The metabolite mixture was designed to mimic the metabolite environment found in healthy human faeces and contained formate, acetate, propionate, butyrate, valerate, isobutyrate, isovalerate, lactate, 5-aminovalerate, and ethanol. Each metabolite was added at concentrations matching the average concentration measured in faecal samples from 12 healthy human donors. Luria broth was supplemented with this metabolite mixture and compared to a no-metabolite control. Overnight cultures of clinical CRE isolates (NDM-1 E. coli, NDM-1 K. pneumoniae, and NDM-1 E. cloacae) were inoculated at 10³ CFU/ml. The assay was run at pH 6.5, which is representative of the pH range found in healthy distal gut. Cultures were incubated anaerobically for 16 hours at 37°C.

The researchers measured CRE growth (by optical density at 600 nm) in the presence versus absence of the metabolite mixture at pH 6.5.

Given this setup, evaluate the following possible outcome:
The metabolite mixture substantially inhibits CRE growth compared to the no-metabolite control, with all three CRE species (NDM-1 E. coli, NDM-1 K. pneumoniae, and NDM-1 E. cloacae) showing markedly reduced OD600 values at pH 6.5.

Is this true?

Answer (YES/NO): YES